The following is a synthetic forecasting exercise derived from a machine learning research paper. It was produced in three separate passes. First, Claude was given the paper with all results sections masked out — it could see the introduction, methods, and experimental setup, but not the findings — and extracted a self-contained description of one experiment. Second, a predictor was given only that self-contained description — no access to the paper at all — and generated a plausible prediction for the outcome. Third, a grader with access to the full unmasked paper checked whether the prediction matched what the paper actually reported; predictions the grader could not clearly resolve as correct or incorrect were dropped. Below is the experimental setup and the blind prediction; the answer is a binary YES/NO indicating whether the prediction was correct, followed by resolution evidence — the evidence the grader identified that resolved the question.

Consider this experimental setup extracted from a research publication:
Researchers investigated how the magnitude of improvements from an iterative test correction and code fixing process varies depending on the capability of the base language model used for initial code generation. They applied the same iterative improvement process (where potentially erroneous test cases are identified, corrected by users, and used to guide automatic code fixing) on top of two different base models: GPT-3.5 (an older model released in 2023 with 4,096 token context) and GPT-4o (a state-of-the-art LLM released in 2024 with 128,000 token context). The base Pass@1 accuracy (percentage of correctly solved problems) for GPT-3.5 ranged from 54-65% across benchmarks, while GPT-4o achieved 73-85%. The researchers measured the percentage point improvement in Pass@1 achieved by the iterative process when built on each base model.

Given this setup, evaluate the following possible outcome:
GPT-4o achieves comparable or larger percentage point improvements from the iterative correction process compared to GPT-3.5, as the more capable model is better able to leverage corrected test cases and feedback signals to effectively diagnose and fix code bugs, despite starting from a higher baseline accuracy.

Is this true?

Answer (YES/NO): NO